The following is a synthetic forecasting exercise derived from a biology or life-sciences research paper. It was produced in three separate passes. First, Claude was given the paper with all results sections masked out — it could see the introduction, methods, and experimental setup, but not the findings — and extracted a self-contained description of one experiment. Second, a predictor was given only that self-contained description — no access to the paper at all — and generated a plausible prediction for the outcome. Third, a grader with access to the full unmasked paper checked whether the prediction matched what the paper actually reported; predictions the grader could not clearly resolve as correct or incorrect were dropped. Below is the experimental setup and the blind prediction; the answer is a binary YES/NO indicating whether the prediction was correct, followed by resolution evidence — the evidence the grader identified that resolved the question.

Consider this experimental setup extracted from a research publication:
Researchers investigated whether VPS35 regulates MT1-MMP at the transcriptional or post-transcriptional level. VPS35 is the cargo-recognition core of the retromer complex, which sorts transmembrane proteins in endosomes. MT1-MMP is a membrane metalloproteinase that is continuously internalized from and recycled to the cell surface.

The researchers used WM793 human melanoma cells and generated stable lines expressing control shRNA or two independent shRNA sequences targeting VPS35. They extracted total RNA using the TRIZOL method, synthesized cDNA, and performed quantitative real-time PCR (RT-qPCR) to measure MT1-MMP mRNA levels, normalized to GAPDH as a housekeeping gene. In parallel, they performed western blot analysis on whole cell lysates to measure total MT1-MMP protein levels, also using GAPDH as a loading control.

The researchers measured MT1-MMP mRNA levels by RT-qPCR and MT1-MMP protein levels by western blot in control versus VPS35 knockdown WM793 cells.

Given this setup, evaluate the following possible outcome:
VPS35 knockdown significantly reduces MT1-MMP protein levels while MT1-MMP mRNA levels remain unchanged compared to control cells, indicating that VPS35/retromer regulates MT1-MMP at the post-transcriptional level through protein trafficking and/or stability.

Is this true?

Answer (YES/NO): NO